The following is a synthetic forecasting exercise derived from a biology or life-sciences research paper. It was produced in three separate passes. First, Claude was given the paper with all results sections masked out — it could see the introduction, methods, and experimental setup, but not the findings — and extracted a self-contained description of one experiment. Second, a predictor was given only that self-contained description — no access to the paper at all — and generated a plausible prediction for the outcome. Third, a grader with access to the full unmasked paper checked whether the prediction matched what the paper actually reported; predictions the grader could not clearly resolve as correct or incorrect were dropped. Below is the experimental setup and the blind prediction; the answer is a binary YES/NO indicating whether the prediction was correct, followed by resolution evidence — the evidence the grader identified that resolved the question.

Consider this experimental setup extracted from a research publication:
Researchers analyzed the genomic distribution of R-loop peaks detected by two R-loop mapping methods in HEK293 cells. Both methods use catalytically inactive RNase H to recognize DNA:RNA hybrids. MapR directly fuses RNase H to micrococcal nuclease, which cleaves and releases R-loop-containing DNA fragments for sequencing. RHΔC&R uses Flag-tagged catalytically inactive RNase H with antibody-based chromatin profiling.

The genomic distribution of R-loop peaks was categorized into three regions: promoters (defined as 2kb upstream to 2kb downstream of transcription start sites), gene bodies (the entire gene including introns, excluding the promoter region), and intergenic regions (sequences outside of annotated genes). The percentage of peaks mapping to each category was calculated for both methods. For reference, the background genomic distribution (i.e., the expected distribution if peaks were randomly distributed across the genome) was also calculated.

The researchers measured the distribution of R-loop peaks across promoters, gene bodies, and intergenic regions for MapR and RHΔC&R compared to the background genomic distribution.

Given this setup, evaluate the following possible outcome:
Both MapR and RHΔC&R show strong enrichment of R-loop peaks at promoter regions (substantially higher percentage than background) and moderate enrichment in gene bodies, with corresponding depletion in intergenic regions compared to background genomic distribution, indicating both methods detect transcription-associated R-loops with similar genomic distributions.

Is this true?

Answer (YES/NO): YES